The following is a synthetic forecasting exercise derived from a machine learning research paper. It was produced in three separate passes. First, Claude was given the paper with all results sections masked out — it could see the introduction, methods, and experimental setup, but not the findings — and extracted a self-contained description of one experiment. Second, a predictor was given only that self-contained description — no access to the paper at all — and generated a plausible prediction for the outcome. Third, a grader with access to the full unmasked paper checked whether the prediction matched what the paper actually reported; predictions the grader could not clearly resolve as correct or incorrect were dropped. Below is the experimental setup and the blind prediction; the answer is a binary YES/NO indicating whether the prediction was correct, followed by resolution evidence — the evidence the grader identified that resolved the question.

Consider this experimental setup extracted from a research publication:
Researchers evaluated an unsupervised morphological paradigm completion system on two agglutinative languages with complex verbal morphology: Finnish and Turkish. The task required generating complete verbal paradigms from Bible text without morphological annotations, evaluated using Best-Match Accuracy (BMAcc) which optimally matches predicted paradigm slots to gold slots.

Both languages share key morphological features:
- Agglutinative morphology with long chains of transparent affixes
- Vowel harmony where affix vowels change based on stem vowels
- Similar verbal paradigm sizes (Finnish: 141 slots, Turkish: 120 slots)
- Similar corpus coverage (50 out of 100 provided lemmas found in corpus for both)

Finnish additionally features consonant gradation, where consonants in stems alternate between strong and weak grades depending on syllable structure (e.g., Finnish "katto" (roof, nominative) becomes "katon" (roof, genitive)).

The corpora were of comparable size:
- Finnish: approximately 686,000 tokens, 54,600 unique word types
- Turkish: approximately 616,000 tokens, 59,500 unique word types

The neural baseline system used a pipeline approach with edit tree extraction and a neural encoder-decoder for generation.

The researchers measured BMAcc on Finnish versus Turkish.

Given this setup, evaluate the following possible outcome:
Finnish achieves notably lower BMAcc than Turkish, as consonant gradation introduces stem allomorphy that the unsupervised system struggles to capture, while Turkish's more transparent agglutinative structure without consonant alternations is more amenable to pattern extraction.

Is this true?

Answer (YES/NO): YES